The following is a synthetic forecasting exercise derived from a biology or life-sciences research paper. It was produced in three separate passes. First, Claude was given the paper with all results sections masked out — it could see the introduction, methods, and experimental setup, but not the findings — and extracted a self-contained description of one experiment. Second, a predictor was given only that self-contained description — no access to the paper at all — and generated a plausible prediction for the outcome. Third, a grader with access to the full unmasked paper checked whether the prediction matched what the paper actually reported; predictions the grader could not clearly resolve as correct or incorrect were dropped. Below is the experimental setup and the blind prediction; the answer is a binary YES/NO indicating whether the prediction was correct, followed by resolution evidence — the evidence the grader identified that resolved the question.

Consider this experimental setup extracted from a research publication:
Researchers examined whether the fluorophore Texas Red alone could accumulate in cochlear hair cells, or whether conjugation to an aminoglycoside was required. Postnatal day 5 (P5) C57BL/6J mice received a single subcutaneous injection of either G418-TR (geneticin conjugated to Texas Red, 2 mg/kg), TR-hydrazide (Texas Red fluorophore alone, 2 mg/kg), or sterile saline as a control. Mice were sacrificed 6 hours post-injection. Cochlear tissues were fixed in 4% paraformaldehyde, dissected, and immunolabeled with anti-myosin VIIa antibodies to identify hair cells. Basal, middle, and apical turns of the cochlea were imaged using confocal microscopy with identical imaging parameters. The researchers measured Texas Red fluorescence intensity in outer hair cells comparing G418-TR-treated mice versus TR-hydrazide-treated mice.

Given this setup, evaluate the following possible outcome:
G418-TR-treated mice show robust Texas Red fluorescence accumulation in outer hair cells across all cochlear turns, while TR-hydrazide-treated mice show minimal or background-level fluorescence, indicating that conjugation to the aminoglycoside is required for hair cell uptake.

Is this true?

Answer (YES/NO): YES